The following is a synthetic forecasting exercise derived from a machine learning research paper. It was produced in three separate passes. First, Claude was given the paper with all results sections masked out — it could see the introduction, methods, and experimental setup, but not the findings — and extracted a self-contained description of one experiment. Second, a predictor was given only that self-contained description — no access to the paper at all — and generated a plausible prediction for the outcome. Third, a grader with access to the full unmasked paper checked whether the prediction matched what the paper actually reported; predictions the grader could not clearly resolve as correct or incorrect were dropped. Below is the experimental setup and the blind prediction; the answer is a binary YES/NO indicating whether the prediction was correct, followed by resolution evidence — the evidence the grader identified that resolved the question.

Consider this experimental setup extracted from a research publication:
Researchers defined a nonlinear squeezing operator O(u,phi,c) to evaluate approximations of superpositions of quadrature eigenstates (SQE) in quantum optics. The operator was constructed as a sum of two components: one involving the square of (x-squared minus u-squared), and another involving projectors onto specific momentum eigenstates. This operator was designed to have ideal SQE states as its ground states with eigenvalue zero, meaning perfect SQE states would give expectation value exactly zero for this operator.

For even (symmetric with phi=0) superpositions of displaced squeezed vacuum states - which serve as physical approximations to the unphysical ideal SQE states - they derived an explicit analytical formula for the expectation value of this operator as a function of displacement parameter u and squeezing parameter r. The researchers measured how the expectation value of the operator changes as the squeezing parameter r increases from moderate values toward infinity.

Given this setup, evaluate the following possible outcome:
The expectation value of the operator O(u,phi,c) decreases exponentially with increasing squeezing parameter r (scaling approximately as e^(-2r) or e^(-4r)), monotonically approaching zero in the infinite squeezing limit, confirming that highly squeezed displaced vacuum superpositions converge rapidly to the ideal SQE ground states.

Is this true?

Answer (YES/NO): YES